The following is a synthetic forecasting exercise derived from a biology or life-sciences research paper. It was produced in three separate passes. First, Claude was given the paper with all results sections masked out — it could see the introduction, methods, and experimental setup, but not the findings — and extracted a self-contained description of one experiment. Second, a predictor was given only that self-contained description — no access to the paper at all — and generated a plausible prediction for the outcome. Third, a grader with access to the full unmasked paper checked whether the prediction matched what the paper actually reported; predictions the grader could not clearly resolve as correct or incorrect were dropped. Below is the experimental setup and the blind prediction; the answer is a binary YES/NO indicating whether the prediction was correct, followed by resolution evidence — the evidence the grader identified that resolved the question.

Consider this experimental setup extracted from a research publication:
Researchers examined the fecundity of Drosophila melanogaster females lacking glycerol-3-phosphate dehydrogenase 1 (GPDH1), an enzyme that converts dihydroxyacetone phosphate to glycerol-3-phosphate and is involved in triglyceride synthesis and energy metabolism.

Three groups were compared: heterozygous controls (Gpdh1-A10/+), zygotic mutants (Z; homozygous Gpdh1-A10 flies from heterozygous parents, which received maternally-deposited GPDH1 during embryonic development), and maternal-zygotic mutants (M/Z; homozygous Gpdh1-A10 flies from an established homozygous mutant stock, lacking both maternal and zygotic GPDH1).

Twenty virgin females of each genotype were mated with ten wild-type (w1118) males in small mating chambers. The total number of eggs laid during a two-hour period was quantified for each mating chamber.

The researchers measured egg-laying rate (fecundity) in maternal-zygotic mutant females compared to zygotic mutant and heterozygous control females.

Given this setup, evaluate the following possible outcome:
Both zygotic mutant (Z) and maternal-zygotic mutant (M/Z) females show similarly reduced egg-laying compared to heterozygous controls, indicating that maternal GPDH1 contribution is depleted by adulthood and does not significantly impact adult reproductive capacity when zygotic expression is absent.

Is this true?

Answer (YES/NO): YES